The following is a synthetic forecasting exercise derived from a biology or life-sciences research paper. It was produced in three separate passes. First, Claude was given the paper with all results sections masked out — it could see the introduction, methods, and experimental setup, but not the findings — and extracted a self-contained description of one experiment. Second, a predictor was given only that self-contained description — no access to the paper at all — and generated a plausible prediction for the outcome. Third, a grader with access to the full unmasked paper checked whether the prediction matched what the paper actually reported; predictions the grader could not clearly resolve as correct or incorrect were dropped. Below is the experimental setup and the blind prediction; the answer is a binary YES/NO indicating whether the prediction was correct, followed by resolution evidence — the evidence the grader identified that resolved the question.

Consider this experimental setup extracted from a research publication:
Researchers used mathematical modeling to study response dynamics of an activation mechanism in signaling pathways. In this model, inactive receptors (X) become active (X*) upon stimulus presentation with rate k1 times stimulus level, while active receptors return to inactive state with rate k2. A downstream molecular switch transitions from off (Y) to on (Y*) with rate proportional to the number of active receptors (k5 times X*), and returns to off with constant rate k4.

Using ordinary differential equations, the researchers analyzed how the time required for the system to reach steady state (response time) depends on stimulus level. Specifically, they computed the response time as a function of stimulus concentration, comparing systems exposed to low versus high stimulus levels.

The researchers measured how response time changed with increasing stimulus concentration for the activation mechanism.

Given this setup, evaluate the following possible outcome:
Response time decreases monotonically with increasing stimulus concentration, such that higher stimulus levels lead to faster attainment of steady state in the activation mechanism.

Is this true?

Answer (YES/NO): YES